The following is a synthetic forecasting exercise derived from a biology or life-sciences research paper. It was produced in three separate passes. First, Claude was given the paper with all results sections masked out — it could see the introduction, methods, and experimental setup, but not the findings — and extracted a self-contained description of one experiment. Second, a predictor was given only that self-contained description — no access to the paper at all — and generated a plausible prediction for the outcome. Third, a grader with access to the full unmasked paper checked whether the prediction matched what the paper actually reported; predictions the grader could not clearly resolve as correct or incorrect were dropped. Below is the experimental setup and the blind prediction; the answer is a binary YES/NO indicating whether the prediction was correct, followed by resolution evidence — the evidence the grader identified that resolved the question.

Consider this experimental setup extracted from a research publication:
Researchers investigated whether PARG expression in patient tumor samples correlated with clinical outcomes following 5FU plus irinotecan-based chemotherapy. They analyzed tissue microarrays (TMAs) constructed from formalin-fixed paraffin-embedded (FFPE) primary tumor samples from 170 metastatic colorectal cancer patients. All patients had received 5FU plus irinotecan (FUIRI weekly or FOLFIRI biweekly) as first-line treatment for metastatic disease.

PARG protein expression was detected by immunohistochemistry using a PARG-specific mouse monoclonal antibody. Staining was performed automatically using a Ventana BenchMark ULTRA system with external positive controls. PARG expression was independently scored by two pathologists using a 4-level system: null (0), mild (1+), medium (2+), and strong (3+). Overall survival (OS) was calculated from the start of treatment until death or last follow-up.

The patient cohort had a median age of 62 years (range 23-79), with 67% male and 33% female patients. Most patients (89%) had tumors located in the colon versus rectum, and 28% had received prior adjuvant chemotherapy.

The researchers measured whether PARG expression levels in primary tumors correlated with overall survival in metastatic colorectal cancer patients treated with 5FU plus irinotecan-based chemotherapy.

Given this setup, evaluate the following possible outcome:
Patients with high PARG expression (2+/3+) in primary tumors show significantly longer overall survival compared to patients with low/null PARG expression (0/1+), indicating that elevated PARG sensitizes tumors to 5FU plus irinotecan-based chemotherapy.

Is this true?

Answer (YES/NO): NO